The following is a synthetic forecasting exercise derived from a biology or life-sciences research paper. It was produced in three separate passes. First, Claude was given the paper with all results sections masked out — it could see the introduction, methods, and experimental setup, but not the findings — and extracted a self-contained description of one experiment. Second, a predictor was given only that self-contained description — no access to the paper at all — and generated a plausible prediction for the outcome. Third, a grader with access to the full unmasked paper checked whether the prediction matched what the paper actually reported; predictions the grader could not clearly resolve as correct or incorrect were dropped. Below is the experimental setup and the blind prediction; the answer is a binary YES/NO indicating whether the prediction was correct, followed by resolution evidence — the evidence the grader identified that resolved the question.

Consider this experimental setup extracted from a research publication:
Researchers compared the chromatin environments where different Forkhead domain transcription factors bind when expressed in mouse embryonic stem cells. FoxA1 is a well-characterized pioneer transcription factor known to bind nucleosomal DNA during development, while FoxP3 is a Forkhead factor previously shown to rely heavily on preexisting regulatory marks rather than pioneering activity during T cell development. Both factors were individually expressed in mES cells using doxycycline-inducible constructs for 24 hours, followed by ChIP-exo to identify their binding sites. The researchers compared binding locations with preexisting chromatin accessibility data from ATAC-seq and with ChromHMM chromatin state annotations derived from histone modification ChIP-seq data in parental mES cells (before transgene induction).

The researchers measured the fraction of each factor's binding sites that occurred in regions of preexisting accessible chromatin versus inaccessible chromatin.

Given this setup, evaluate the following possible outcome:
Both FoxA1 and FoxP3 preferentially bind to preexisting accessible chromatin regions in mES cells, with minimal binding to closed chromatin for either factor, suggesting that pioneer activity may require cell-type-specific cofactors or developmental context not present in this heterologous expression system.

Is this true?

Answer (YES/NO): NO